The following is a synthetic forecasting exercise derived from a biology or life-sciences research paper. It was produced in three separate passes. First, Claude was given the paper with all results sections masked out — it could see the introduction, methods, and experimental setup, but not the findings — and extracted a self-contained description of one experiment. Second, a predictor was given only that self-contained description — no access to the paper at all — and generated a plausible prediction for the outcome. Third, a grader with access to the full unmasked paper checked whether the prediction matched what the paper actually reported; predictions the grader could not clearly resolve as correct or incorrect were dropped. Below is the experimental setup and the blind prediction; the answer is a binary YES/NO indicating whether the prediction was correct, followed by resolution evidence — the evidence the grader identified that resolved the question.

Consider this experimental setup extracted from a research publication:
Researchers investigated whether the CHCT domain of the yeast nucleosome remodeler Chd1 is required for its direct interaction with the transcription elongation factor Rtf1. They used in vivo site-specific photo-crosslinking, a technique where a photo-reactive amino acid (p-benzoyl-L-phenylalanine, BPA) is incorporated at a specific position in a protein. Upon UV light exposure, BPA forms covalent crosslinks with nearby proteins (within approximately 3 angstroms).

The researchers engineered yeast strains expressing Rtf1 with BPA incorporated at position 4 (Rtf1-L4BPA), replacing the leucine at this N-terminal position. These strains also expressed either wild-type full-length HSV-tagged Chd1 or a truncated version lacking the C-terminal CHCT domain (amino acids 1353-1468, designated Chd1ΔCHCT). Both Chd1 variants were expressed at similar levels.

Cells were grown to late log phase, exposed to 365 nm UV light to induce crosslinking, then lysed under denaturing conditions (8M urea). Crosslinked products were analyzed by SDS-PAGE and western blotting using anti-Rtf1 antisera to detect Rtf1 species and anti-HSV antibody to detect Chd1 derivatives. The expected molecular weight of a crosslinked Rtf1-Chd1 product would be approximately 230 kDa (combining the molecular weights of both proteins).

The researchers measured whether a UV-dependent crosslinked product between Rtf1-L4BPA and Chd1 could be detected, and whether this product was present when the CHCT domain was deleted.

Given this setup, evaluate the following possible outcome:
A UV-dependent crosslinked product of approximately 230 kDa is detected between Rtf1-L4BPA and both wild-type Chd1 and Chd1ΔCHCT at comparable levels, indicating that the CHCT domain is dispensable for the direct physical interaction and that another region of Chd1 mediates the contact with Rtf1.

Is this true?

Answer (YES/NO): NO